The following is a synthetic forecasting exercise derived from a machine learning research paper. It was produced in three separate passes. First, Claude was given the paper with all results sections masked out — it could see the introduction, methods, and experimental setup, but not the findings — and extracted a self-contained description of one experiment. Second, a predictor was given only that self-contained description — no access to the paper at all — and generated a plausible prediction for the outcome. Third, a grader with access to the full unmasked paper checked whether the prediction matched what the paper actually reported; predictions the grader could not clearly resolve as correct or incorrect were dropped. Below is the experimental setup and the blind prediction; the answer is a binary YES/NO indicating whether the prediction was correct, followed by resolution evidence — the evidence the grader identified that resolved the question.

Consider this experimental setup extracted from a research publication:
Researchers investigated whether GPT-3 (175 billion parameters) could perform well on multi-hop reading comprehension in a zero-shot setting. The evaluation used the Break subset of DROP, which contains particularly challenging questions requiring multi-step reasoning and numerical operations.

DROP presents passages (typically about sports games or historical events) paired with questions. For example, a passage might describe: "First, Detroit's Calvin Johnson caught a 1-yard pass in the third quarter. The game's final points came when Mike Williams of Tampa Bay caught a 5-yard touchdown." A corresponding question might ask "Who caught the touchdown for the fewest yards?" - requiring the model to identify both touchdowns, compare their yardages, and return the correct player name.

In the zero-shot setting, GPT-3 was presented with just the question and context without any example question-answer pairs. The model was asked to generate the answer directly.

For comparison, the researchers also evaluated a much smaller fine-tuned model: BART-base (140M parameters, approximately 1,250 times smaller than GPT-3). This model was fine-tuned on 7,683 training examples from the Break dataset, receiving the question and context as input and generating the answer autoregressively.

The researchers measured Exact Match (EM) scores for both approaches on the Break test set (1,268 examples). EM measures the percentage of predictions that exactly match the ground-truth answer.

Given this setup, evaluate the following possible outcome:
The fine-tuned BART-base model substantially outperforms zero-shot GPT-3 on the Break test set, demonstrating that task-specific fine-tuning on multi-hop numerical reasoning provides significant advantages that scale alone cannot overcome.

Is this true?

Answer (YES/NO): YES